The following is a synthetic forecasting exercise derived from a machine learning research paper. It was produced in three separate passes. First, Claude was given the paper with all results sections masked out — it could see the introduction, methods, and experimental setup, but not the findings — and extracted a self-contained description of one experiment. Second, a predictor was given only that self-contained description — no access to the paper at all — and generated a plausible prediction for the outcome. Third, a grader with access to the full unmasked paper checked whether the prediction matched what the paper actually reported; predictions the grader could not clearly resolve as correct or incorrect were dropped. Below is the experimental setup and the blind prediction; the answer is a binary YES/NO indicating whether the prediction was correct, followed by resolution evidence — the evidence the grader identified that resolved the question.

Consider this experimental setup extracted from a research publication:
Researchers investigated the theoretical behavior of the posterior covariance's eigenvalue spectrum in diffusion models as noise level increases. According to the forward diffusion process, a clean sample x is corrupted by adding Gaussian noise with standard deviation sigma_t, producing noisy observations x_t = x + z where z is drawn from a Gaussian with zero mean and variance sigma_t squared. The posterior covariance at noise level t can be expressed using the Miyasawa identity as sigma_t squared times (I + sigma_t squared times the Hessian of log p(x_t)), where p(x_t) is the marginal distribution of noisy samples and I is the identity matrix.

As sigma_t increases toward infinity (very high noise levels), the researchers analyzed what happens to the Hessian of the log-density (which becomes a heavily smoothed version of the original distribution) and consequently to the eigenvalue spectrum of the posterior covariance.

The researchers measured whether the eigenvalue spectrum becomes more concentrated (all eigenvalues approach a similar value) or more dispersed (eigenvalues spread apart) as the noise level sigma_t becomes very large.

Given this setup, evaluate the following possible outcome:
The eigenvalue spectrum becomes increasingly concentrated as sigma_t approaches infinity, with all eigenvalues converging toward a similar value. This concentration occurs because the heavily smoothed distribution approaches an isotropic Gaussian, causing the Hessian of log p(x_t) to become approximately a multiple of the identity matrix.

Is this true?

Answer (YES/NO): YES